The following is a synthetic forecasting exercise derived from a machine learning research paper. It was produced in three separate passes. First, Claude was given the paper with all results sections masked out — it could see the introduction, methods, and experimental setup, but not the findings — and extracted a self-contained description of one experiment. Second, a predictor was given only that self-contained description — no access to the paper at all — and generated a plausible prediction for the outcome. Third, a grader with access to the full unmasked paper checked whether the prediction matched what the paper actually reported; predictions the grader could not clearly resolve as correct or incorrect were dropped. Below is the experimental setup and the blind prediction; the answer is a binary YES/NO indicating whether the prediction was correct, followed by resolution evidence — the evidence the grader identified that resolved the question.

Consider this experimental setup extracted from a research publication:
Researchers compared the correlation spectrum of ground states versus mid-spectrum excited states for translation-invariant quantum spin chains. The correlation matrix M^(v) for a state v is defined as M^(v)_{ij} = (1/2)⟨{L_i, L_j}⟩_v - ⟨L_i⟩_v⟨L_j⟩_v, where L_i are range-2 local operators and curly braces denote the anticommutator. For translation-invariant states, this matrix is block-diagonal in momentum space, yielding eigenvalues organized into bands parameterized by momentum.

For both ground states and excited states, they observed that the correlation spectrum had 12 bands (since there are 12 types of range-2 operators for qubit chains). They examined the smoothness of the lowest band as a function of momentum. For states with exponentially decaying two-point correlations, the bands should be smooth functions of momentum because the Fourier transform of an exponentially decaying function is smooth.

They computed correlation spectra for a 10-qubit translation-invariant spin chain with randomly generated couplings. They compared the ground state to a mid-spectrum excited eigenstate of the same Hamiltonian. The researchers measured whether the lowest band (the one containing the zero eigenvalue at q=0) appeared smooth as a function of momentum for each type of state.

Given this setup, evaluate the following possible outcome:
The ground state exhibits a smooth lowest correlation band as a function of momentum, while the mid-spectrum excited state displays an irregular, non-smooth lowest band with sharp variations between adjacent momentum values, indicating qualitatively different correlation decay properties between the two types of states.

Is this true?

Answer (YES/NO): NO